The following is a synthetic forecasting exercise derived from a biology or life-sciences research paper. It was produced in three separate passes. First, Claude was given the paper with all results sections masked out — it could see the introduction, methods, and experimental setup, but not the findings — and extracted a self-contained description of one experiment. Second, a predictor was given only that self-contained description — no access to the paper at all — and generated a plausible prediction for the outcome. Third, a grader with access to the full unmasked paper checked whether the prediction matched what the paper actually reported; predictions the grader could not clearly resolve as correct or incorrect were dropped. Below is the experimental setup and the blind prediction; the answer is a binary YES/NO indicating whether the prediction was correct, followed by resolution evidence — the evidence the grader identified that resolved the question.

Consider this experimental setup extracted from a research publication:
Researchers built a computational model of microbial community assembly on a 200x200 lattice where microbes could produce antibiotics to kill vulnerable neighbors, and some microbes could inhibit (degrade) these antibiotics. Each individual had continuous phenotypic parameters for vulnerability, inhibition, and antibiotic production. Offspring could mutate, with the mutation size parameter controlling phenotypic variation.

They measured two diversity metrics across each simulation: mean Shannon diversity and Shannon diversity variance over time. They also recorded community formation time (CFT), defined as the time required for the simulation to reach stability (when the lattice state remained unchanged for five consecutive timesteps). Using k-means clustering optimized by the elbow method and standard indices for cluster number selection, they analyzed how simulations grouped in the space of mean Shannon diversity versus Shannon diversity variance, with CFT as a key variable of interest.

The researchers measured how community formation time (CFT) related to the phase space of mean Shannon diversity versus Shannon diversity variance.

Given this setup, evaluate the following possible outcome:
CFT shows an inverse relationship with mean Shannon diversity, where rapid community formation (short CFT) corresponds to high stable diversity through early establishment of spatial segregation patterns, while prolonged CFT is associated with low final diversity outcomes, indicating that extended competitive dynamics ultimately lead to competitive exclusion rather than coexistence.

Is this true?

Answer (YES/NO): NO